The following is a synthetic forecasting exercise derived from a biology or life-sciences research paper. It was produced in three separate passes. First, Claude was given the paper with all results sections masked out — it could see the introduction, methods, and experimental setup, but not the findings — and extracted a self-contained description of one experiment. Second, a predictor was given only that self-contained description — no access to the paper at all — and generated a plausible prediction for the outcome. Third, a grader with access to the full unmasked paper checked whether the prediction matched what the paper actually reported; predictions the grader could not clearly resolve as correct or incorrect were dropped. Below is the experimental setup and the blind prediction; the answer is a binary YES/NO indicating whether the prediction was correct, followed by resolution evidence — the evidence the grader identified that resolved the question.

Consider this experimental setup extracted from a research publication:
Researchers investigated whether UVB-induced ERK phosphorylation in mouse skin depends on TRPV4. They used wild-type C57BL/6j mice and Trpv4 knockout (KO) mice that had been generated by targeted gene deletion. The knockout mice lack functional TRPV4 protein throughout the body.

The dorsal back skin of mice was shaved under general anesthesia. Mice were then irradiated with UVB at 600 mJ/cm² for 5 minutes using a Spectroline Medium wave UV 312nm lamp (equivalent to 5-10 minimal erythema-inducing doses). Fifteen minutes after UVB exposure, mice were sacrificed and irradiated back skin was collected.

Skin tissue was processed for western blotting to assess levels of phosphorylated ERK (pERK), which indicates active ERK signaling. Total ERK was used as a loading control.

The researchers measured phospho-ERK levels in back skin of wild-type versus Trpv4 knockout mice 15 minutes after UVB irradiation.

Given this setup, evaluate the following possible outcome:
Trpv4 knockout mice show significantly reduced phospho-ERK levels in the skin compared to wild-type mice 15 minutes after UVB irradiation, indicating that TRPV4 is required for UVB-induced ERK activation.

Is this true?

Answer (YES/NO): YES